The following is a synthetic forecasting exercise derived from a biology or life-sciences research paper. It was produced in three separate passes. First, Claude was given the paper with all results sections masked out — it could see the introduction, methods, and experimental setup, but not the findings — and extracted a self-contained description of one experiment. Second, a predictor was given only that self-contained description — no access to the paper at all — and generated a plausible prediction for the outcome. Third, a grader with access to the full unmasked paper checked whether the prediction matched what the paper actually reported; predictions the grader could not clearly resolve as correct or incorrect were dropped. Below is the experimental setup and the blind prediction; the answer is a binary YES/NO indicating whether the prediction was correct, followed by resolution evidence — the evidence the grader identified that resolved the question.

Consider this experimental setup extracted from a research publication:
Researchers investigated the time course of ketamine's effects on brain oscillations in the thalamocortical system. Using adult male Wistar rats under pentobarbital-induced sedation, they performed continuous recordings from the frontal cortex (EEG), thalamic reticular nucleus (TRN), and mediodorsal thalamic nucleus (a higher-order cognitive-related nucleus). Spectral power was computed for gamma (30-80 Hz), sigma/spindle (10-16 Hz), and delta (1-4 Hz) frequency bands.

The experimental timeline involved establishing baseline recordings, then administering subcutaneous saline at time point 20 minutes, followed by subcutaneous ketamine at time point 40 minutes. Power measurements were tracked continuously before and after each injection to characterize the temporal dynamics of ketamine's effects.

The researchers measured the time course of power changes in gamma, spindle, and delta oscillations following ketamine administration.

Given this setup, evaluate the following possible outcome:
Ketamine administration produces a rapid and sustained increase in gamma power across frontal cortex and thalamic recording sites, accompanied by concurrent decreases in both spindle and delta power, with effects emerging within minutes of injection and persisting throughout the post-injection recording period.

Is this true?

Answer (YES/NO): NO